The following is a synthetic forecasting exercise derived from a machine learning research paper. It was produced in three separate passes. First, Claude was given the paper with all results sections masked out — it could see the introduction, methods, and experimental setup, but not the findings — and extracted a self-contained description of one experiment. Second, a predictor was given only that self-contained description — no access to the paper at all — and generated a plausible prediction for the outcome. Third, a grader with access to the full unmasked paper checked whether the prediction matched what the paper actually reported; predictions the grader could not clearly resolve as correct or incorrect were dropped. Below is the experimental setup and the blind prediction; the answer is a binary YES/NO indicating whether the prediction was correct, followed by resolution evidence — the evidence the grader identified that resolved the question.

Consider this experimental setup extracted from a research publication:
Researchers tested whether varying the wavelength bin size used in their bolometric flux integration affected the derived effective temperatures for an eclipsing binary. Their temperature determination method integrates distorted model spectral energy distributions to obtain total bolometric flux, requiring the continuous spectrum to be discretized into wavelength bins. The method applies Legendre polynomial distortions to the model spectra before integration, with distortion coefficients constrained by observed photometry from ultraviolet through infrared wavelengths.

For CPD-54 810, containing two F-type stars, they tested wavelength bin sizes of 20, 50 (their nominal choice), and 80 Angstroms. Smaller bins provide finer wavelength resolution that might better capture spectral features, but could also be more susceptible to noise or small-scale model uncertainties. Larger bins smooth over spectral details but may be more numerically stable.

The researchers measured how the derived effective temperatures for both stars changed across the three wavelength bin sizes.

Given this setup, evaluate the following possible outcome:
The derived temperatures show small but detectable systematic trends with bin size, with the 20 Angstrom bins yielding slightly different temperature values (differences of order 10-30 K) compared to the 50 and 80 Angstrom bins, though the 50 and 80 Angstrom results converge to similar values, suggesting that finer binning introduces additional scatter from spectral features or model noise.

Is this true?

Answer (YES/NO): NO